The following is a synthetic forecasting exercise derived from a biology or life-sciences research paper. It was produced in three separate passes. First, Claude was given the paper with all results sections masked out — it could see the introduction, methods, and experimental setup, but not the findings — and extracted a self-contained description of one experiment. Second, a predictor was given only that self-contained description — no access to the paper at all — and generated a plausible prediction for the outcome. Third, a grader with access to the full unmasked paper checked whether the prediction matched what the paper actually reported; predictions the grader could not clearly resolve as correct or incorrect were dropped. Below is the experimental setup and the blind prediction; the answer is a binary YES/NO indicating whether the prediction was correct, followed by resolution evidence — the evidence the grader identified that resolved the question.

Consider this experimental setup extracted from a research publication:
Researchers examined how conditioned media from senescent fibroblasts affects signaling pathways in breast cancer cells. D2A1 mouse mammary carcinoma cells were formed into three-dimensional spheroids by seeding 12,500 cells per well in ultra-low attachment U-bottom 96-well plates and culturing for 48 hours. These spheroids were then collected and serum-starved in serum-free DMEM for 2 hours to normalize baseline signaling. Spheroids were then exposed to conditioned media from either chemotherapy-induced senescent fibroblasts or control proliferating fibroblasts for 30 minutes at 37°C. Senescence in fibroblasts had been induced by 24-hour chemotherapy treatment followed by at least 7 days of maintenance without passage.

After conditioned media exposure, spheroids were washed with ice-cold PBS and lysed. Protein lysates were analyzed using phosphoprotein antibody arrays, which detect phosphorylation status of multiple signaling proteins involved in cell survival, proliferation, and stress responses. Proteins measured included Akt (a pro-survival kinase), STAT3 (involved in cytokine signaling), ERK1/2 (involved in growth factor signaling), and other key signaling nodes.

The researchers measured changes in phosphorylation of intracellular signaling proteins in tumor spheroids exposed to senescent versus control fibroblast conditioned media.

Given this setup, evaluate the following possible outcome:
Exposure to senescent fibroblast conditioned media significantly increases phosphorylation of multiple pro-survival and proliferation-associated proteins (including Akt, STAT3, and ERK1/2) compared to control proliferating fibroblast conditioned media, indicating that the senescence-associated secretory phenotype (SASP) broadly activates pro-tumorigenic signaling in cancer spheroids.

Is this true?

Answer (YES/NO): NO